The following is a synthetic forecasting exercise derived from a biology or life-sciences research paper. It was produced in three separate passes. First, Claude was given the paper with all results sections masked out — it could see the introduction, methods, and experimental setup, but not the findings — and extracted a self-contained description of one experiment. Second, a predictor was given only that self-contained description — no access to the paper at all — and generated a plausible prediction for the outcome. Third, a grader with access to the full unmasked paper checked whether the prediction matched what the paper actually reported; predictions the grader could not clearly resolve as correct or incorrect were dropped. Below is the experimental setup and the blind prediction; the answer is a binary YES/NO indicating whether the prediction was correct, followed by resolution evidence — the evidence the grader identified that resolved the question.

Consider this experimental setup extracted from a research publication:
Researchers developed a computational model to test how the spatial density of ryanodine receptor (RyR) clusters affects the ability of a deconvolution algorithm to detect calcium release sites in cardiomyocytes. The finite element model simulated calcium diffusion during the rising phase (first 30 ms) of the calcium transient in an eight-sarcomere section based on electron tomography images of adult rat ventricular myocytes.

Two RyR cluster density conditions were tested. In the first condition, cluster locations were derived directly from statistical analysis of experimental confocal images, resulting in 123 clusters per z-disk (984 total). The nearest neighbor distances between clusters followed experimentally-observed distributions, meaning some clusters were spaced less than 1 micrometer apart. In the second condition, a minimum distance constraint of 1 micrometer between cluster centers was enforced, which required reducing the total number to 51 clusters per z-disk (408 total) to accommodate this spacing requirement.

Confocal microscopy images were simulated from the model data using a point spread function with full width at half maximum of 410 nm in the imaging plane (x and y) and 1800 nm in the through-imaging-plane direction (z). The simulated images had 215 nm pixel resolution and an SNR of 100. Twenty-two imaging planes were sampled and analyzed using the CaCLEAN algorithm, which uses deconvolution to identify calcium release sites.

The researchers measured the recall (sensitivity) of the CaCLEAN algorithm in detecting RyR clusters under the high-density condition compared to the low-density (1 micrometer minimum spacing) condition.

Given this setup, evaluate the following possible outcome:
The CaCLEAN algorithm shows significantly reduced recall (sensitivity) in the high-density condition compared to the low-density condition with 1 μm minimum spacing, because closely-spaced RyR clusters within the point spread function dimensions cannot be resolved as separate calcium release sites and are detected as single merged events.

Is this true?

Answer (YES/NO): YES